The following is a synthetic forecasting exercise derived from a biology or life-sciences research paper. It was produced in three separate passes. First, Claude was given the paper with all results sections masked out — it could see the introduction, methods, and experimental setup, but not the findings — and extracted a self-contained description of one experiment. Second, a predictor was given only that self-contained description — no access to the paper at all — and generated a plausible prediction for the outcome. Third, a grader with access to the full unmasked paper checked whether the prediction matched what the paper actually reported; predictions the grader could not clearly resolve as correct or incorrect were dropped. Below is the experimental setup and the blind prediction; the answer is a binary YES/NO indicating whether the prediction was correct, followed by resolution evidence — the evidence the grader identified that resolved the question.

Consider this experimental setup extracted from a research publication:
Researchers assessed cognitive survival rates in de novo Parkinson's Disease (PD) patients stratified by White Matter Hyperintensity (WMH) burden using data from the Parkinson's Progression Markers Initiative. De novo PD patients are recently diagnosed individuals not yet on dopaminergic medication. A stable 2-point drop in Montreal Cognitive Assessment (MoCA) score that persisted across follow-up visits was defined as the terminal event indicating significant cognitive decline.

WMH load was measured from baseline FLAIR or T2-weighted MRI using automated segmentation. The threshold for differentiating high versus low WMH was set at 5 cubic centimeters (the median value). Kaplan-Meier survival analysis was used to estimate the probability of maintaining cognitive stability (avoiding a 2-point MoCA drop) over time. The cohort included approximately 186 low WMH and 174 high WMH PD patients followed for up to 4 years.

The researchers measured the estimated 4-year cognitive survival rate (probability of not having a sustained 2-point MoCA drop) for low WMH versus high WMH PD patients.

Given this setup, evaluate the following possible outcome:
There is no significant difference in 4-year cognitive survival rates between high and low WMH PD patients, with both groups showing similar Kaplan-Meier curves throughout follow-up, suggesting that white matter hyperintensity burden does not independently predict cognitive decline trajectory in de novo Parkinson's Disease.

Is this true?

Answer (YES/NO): NO